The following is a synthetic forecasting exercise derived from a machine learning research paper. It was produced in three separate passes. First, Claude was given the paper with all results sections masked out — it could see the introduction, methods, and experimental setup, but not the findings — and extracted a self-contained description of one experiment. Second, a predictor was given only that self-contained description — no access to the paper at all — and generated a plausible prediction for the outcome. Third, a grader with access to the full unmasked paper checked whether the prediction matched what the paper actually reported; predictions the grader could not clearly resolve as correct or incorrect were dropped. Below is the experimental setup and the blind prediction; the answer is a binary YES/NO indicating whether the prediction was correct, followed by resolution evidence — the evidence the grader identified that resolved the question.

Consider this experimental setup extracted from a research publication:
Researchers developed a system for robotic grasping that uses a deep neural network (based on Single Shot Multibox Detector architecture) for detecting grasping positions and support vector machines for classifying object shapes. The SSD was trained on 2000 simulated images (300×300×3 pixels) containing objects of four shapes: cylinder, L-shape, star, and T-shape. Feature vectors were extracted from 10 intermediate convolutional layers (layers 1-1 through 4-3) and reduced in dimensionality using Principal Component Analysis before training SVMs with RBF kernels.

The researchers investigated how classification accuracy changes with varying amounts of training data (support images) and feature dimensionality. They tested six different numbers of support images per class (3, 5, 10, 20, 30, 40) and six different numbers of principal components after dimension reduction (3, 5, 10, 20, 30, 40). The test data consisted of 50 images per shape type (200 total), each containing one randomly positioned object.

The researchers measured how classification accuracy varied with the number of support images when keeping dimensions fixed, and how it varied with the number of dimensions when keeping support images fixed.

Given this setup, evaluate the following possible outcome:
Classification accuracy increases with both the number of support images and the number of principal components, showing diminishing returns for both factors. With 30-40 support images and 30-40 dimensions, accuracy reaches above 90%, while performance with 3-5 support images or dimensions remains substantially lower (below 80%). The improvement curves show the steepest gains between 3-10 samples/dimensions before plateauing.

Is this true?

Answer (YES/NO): NO